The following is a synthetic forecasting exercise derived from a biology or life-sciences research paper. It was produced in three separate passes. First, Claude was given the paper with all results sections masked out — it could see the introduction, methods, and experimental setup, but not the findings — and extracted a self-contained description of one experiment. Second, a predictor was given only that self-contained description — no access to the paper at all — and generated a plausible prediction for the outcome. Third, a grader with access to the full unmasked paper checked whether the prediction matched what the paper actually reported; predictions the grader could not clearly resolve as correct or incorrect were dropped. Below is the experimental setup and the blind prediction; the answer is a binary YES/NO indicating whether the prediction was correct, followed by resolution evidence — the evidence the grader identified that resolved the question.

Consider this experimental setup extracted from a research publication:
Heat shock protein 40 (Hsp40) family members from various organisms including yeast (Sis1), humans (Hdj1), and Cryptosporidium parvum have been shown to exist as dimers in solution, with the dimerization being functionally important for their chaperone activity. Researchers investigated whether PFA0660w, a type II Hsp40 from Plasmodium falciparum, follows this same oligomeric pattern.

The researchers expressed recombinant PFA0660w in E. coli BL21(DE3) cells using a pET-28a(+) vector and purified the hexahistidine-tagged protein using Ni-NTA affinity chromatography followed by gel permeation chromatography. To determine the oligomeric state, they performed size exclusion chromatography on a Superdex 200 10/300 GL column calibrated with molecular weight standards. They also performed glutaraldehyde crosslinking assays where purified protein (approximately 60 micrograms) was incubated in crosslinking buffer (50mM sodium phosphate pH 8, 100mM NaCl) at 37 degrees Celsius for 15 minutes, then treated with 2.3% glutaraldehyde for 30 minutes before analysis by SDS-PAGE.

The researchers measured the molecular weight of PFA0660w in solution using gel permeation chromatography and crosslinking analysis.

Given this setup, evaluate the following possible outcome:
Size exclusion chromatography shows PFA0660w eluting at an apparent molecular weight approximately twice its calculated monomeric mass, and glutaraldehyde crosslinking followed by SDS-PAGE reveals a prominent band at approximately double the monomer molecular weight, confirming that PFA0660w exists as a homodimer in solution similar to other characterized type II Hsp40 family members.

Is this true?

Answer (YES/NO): NO